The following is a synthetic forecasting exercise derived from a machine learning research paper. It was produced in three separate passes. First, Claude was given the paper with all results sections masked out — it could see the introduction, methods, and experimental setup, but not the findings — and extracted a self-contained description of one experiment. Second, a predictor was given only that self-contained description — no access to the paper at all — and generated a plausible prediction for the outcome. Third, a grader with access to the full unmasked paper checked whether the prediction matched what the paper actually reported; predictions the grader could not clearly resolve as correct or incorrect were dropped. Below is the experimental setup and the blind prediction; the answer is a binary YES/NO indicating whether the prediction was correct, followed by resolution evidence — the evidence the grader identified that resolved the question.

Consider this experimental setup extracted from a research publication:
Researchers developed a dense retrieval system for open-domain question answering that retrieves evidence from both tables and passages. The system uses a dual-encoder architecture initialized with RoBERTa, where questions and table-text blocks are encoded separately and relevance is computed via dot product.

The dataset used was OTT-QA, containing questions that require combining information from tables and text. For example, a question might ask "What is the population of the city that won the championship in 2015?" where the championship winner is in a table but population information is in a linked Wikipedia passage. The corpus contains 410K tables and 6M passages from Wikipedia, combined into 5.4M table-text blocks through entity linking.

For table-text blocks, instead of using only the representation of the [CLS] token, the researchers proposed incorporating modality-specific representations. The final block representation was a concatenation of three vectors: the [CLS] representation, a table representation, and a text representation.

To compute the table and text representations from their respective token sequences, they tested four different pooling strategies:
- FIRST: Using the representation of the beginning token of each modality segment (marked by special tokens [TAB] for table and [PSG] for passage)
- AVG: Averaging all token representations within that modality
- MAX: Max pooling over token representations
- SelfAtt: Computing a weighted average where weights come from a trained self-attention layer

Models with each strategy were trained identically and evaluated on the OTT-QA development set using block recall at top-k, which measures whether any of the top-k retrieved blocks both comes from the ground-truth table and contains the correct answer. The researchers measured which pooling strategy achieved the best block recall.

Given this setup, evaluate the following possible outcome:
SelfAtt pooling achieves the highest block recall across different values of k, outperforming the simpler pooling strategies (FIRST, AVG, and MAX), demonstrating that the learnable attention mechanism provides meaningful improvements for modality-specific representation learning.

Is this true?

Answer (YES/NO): NO